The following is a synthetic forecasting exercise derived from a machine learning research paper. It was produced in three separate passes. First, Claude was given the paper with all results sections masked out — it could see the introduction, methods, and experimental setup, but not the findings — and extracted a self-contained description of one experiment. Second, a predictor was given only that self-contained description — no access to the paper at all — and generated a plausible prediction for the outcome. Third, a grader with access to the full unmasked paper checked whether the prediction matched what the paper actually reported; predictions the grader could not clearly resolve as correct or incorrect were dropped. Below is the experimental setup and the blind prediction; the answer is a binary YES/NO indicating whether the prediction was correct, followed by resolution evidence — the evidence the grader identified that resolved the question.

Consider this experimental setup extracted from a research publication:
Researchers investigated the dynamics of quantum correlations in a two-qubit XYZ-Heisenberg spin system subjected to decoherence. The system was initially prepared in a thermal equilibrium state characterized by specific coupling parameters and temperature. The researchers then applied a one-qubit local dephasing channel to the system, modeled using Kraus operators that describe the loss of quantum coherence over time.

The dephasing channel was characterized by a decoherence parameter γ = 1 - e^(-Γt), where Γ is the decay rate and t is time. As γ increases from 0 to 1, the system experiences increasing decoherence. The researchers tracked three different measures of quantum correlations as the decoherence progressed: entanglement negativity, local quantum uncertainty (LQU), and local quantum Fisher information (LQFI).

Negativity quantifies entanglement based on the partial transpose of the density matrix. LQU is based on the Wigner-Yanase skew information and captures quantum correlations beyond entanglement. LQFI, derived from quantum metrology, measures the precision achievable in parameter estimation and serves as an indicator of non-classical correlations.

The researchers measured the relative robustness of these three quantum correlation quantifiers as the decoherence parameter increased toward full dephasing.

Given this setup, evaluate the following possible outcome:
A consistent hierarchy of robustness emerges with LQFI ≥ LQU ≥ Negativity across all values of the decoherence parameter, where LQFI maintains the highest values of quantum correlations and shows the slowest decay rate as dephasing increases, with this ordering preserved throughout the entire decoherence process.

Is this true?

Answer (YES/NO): YES